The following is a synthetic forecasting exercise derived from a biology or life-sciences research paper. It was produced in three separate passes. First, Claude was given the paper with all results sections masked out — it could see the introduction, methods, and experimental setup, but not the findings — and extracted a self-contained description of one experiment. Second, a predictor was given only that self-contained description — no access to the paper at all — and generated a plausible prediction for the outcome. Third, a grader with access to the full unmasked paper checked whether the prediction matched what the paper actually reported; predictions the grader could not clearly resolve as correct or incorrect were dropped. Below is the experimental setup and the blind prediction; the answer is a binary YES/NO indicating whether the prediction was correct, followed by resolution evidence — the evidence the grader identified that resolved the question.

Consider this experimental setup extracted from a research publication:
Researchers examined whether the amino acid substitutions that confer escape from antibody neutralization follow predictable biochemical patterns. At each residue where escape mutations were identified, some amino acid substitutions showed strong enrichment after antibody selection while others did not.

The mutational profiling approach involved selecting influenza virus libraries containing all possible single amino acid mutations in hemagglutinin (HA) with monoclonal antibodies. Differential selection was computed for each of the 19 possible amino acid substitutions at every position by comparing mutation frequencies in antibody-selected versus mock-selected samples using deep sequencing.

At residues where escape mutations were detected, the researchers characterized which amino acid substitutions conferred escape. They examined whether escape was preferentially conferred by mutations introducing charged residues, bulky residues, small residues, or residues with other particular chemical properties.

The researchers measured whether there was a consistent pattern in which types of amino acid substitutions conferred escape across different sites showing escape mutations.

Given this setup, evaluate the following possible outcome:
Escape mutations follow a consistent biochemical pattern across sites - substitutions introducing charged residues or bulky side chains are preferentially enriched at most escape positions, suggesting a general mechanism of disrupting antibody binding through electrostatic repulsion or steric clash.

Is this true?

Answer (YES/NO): NO